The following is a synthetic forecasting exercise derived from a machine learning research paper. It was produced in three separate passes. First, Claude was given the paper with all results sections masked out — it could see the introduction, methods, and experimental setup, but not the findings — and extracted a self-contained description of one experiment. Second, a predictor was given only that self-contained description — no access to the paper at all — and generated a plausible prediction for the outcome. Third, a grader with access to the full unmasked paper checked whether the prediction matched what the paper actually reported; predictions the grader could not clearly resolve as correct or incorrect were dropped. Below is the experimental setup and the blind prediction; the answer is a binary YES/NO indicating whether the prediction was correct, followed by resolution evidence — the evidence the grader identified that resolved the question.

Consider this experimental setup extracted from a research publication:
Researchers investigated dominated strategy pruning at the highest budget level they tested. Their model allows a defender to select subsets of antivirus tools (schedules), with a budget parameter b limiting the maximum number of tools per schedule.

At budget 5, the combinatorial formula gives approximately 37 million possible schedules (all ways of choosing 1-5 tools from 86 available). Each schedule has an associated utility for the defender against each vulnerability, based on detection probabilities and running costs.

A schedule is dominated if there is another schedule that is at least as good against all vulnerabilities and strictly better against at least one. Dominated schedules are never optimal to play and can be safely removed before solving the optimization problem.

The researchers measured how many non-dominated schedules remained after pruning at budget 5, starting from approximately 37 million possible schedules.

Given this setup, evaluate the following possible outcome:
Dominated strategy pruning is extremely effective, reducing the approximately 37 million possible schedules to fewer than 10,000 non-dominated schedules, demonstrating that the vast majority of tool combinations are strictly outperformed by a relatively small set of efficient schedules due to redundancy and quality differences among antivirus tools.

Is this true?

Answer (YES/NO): YES